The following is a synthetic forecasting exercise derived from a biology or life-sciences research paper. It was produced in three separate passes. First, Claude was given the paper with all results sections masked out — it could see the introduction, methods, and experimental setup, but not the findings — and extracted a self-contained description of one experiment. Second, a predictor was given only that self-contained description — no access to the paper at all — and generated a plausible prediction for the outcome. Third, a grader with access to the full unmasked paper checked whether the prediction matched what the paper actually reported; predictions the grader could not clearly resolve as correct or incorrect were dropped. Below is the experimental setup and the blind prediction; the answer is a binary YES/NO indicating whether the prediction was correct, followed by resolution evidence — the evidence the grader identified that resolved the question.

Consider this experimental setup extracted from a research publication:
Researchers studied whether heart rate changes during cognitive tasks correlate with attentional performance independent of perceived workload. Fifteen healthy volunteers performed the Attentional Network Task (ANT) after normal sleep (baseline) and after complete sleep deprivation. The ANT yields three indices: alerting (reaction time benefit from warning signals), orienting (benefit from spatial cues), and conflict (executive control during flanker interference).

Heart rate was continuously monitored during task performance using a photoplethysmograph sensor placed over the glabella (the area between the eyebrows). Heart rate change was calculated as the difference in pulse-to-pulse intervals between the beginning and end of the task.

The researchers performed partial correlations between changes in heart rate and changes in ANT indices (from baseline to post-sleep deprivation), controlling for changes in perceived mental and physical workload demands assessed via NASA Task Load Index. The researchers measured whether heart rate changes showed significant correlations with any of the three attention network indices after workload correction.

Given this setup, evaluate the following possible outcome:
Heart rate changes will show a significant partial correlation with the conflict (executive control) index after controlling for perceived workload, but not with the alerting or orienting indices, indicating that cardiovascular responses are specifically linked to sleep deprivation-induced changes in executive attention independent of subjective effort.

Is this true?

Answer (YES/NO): NO